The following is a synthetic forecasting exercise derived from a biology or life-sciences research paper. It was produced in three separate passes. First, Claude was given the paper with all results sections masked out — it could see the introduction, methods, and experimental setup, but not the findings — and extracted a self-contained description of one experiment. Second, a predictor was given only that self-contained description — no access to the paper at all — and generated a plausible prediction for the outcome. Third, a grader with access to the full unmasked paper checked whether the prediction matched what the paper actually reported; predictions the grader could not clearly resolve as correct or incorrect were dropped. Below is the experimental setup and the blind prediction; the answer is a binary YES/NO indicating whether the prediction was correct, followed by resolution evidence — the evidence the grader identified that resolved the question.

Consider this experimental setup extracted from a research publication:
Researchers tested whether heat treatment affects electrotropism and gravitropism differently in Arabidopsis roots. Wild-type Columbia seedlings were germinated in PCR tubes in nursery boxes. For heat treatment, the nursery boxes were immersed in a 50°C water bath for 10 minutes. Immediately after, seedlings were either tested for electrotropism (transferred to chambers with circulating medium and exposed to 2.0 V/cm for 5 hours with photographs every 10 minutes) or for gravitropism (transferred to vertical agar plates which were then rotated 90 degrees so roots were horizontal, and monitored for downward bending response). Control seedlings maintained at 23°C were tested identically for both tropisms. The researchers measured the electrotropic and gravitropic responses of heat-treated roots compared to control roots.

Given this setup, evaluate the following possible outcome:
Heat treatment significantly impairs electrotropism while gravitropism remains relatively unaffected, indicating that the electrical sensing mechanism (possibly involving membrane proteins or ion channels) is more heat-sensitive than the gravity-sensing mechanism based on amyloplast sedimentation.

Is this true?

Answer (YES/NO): NO